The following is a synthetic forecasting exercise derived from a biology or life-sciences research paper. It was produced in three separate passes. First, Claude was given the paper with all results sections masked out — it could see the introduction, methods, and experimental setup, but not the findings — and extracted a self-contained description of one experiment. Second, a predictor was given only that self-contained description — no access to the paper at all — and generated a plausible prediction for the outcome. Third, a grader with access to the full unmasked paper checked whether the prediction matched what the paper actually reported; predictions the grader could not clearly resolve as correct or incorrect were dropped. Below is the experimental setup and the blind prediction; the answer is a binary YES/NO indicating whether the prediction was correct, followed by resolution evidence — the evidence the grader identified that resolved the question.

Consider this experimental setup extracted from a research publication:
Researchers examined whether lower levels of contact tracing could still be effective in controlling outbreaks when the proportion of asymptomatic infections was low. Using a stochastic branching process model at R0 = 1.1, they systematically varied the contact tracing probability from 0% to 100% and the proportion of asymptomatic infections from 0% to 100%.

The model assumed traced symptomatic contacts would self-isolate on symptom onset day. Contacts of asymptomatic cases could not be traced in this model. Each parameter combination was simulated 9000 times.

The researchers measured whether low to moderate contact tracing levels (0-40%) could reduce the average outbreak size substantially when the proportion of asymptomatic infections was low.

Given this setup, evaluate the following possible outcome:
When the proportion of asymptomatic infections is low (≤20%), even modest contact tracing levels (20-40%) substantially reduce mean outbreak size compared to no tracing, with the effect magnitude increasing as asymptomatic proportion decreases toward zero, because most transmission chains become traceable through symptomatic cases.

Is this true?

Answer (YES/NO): YES